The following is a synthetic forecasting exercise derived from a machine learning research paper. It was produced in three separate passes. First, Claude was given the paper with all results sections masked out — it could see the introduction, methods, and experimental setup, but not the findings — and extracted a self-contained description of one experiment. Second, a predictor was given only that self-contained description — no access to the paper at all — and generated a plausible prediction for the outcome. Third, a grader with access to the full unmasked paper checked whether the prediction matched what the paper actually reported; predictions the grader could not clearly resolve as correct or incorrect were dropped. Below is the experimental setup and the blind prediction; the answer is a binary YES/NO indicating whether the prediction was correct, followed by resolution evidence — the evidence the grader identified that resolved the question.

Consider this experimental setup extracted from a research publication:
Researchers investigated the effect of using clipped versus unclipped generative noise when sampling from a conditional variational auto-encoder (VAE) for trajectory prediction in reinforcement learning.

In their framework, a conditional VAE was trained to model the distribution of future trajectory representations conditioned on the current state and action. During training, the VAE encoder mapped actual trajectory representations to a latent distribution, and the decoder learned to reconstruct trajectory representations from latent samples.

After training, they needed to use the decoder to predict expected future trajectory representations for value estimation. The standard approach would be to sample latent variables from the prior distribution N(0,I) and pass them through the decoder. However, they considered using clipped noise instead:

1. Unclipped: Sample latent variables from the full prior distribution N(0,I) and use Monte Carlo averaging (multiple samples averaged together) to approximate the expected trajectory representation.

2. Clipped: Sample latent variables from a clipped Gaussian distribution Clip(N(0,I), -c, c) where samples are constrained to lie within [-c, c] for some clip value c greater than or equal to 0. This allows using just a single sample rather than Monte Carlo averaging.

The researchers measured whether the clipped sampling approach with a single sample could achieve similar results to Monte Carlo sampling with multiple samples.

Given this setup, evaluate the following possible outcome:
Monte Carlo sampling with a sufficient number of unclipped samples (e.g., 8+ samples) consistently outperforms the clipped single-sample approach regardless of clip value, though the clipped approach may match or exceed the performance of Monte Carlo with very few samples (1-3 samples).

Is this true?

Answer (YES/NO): NO